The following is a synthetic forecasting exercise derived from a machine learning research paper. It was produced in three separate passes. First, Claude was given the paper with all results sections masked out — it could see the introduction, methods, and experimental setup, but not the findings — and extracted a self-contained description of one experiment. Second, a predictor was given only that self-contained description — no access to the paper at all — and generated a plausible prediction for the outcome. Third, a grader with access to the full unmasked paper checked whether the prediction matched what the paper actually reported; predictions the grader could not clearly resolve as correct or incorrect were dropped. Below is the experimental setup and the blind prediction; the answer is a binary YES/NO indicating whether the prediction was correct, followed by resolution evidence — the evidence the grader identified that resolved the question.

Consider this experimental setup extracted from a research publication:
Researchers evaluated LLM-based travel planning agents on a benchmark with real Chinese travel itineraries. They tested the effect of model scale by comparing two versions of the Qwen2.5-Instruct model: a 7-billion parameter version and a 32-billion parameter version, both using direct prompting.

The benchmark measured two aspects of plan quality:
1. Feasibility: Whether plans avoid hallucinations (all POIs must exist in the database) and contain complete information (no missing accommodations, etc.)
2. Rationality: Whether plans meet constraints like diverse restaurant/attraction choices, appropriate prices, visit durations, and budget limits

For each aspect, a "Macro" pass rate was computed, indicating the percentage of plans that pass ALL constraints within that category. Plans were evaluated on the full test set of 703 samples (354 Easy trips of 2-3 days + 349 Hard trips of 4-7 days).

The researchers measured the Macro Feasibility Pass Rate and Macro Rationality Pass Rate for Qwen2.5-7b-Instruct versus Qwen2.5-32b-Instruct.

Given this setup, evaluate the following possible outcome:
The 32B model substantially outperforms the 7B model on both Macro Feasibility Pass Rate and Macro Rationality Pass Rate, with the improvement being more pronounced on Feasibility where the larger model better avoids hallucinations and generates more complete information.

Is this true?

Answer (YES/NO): YES